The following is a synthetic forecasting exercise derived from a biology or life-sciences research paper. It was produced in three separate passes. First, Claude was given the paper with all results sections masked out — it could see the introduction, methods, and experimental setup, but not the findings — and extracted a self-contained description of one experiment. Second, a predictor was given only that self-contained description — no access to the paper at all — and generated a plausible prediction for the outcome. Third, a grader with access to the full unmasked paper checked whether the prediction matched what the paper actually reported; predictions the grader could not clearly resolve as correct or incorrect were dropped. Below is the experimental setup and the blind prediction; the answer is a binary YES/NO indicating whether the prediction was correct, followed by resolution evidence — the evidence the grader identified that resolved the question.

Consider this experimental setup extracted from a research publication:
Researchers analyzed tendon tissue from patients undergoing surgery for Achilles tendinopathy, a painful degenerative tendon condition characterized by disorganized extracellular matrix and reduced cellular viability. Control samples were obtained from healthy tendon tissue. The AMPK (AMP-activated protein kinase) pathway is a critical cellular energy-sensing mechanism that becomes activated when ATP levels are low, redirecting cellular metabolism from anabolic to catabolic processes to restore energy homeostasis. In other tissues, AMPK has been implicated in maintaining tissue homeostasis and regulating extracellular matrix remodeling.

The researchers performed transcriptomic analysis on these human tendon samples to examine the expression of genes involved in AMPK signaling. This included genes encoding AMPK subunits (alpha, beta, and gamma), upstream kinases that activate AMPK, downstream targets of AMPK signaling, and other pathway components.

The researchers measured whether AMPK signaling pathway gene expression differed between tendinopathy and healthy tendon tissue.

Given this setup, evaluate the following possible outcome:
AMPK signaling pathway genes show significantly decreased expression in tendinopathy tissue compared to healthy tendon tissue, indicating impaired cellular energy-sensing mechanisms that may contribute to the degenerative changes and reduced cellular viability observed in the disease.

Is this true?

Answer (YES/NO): YES